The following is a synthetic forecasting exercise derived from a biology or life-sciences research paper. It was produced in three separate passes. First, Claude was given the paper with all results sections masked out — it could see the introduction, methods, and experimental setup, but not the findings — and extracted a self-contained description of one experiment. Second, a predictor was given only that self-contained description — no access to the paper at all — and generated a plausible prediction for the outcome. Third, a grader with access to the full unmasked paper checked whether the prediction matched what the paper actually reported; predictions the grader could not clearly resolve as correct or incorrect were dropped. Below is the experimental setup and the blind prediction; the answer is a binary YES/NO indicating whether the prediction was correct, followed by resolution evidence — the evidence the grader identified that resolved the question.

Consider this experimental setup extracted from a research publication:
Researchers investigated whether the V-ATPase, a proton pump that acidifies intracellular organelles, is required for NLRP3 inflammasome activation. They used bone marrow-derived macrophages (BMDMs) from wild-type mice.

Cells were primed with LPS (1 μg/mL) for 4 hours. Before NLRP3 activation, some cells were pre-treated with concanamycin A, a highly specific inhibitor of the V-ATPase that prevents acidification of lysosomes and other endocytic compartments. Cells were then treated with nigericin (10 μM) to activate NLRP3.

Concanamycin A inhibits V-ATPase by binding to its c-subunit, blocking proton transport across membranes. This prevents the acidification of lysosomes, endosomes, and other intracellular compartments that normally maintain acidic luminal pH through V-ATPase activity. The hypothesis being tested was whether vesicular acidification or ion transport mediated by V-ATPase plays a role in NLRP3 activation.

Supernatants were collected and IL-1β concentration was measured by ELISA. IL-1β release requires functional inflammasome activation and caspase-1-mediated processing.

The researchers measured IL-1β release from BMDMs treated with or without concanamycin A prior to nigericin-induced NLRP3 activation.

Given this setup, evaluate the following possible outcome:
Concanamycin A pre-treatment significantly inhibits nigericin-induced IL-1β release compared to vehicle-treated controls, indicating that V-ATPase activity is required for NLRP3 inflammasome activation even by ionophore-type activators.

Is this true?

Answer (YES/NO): YES